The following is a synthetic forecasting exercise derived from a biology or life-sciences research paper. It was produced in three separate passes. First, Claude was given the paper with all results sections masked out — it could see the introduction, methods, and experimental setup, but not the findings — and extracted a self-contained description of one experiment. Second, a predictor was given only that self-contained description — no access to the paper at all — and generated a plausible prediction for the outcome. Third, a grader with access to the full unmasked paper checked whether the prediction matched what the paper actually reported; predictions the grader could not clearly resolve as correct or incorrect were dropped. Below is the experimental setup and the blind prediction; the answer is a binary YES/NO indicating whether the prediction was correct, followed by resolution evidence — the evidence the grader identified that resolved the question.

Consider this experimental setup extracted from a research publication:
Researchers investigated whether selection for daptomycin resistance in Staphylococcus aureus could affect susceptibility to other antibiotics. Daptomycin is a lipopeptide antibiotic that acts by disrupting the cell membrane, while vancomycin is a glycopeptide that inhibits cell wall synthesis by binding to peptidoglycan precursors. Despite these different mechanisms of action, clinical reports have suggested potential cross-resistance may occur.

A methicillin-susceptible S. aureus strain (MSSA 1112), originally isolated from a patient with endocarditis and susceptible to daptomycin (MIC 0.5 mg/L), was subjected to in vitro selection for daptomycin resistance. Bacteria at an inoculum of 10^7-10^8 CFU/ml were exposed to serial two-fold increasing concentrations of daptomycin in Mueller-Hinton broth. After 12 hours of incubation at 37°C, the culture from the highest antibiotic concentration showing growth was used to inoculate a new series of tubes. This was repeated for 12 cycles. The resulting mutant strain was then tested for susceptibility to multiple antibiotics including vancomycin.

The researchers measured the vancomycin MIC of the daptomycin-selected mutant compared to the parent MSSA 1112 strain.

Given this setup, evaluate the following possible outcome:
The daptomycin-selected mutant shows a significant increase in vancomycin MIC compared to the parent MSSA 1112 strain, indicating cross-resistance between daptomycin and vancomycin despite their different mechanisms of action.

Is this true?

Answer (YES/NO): NO